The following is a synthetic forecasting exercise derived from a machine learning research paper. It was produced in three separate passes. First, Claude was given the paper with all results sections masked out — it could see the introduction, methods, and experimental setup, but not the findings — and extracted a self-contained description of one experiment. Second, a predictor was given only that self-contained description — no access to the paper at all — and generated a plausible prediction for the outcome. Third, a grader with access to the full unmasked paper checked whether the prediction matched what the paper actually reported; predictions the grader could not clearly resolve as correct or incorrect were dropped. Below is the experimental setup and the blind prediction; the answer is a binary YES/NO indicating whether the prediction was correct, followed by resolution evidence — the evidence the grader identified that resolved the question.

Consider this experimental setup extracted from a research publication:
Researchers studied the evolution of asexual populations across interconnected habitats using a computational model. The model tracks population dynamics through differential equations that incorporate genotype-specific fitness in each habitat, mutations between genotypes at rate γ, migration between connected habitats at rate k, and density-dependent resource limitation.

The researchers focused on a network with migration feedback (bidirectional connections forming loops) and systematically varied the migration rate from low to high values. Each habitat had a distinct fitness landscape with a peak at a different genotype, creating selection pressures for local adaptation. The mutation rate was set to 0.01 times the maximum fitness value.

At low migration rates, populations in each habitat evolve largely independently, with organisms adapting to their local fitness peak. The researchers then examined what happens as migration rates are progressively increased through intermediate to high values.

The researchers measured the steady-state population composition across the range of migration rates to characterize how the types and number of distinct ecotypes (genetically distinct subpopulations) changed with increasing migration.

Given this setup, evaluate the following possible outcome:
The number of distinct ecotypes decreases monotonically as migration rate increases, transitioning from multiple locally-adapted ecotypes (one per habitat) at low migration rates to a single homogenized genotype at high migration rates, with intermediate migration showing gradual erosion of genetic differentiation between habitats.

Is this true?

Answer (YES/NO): NO